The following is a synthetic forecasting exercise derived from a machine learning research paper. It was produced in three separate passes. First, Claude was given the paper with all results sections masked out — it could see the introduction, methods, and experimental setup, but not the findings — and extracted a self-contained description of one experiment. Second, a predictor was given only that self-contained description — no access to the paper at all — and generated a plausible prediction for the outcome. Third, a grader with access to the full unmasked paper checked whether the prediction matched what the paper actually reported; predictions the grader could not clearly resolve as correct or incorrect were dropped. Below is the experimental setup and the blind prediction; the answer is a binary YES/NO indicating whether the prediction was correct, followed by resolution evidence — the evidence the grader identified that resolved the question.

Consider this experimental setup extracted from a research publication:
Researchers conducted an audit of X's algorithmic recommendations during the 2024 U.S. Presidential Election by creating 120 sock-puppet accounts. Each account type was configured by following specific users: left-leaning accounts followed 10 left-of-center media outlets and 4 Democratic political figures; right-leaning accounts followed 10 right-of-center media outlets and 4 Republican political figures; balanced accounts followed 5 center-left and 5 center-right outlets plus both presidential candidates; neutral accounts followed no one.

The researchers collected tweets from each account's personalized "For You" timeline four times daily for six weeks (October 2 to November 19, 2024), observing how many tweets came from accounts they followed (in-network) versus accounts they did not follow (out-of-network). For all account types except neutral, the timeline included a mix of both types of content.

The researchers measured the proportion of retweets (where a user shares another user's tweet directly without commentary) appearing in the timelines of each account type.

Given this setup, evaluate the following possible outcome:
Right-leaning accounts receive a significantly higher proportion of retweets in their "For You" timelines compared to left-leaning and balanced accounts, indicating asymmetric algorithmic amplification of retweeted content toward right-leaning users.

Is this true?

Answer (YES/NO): NO